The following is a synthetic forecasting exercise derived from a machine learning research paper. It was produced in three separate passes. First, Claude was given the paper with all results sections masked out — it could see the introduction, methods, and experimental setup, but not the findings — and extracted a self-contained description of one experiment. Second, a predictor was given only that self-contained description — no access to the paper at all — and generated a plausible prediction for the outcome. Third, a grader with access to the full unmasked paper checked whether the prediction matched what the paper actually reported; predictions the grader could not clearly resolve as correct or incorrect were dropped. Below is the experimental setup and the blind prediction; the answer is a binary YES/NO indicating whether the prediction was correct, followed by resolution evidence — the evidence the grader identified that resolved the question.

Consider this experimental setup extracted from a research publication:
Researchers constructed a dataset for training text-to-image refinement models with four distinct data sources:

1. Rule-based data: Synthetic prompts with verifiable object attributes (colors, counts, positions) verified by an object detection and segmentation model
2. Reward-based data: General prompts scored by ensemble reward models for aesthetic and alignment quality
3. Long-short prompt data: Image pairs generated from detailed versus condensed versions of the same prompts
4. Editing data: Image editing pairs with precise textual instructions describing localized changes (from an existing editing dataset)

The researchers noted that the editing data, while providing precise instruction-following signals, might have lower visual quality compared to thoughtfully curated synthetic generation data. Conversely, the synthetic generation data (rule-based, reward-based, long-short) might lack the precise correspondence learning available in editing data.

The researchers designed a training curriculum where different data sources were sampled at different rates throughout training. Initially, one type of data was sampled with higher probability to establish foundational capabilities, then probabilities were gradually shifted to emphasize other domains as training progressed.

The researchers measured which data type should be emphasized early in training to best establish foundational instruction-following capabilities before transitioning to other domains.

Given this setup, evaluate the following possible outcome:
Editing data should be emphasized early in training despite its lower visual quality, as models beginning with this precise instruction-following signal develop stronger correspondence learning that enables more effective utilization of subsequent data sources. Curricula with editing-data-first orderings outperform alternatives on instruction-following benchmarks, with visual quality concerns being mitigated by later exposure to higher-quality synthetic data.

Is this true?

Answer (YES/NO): YES